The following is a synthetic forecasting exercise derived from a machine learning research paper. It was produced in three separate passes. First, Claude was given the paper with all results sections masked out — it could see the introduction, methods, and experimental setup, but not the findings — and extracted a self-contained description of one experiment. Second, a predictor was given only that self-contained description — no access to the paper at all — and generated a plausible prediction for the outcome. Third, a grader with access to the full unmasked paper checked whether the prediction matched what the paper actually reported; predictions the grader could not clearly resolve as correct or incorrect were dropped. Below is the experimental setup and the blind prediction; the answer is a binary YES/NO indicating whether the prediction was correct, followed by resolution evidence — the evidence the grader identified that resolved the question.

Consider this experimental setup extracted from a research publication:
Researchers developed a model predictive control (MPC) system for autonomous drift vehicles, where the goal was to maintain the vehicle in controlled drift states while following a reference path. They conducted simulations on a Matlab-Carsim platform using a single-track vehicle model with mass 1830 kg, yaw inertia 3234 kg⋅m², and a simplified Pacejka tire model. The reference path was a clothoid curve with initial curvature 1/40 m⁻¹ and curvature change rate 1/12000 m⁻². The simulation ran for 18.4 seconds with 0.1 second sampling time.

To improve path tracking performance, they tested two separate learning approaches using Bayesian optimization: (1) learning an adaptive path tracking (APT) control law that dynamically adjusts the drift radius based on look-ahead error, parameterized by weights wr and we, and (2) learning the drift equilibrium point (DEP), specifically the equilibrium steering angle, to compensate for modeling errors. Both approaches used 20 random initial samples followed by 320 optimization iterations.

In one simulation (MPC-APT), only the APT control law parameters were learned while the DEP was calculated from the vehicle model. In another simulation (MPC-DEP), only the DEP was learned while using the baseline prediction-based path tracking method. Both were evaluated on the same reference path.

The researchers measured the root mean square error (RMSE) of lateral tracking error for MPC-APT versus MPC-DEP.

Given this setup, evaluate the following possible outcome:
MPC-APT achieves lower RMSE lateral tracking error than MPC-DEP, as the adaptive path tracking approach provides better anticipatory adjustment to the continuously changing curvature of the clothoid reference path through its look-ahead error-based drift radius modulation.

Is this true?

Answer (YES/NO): YES